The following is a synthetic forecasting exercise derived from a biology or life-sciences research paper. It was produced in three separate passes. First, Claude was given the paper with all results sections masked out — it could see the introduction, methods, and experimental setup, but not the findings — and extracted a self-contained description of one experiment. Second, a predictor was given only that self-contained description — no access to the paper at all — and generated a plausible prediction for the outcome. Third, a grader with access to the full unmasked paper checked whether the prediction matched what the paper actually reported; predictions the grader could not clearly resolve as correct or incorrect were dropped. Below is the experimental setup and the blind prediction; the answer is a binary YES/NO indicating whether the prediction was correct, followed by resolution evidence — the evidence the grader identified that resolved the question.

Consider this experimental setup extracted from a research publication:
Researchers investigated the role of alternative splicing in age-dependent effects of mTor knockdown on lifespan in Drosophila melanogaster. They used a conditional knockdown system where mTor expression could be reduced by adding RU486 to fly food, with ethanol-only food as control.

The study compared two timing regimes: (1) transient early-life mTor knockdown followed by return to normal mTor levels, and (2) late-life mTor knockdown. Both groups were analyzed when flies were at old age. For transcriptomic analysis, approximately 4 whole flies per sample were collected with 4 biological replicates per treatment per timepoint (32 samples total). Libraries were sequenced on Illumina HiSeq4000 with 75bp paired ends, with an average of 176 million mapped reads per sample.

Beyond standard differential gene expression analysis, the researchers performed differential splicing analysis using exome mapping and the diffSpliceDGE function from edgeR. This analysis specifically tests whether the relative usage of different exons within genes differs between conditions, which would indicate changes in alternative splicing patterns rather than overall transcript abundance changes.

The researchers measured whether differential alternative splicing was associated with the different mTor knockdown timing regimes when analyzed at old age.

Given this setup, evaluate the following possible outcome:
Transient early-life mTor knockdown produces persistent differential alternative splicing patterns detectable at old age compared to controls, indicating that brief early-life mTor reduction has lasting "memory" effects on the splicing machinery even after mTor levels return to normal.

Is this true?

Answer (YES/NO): YES